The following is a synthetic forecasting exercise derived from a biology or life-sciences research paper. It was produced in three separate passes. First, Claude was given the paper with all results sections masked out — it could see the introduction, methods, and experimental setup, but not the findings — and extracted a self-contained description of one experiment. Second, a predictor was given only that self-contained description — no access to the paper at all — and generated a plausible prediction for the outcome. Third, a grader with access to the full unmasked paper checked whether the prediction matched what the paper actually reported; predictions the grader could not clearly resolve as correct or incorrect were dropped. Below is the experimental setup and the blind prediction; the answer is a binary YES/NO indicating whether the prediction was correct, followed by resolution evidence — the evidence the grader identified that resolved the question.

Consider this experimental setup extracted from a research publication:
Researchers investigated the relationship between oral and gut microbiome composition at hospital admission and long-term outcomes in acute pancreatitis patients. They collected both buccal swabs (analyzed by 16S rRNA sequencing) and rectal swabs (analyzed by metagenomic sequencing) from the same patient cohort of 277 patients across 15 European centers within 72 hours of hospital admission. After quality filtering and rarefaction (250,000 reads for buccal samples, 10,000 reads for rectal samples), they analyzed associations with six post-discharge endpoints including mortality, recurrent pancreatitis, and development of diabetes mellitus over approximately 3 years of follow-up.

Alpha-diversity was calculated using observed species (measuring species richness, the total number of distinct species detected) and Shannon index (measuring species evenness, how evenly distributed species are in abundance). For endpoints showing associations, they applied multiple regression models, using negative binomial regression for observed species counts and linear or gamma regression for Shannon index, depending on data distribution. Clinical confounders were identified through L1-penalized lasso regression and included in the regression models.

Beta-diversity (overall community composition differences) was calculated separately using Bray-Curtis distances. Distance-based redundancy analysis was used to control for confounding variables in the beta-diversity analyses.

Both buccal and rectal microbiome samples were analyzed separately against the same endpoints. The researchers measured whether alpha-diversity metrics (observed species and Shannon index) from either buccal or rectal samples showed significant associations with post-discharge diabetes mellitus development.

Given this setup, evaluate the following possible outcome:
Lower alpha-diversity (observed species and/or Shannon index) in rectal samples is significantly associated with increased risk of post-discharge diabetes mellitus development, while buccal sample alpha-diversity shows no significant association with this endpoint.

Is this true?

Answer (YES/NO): NO